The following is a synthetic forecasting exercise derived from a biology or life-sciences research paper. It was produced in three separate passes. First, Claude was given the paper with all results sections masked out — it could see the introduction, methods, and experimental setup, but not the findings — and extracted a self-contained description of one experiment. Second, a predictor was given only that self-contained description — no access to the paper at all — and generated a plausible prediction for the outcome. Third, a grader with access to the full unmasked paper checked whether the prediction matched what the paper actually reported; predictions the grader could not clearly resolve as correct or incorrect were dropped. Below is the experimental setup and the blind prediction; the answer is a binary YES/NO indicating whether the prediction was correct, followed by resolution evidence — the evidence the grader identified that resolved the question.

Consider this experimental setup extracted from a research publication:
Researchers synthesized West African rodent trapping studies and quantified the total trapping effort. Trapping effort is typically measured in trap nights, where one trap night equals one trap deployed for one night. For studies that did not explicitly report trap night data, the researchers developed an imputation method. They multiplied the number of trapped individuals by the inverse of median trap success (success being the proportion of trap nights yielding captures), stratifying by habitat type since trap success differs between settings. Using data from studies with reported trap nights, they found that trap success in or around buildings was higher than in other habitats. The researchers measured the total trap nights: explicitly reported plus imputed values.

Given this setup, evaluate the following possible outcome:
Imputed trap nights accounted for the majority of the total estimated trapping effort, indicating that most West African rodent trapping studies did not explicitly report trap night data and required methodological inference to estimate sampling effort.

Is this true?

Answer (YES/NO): NO